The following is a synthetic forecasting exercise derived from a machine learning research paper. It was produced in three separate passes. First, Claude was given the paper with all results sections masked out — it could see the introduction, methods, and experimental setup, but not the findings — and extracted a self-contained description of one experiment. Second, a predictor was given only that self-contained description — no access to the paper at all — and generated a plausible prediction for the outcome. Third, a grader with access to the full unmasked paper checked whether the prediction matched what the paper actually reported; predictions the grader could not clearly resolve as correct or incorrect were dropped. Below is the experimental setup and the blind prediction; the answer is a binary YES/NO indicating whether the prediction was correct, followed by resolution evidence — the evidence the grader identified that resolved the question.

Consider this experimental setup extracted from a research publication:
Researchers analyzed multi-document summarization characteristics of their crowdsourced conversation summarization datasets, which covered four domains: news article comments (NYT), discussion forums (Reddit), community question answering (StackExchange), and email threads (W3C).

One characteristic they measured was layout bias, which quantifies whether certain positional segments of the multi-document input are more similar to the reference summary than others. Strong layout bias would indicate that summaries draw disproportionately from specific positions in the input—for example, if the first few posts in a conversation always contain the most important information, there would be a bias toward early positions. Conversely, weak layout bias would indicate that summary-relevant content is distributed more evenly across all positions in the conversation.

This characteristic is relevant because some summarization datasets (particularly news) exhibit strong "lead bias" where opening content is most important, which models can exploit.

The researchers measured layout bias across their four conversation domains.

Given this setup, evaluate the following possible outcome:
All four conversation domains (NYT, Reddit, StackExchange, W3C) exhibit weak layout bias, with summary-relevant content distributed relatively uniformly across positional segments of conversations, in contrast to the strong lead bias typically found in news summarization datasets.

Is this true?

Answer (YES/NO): YES